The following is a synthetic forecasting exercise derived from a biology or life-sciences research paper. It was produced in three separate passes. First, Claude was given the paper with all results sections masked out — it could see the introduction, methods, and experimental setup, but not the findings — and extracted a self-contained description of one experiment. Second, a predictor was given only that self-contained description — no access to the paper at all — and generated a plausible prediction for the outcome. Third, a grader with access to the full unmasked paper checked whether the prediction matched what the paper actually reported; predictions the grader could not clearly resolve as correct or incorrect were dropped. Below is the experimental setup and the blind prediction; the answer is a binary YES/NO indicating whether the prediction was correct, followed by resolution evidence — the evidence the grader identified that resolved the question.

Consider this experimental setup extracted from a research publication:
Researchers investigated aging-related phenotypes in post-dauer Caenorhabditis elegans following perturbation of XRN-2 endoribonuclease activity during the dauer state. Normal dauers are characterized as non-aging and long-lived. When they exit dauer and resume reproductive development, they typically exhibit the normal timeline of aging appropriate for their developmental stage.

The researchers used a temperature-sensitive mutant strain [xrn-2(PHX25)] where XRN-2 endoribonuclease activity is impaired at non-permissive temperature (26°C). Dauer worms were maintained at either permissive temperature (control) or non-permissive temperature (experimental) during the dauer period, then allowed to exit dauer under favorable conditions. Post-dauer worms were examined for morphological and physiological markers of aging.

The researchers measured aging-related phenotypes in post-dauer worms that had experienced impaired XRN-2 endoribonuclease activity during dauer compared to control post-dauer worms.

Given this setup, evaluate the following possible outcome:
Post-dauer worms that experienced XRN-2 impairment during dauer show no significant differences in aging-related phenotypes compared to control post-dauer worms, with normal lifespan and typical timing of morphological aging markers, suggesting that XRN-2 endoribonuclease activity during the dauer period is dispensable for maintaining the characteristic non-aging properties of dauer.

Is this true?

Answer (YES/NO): NO